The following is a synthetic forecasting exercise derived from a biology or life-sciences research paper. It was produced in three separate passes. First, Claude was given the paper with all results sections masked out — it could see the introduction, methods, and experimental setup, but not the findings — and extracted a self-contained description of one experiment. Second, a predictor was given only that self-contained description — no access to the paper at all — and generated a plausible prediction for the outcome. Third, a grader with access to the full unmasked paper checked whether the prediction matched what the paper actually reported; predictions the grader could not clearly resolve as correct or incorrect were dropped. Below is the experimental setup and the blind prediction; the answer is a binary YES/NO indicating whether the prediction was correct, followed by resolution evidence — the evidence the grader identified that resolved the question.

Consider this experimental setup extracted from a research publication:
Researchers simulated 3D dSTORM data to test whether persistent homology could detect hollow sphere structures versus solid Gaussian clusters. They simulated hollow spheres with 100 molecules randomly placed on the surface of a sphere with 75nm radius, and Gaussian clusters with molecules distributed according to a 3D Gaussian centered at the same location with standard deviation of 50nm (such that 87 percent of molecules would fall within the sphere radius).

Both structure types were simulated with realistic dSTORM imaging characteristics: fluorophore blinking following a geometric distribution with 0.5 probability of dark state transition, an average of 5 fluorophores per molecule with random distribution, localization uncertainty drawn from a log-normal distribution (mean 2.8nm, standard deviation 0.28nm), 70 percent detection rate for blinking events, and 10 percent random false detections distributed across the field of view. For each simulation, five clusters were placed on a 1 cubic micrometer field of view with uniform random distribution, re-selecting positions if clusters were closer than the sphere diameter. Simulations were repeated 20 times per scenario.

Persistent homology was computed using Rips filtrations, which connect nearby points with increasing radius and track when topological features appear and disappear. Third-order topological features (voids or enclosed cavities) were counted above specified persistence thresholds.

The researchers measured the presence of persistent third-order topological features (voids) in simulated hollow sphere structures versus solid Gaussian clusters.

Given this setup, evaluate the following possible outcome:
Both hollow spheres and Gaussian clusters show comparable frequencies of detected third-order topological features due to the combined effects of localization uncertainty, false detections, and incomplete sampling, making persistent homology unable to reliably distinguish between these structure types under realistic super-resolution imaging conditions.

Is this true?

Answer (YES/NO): NO